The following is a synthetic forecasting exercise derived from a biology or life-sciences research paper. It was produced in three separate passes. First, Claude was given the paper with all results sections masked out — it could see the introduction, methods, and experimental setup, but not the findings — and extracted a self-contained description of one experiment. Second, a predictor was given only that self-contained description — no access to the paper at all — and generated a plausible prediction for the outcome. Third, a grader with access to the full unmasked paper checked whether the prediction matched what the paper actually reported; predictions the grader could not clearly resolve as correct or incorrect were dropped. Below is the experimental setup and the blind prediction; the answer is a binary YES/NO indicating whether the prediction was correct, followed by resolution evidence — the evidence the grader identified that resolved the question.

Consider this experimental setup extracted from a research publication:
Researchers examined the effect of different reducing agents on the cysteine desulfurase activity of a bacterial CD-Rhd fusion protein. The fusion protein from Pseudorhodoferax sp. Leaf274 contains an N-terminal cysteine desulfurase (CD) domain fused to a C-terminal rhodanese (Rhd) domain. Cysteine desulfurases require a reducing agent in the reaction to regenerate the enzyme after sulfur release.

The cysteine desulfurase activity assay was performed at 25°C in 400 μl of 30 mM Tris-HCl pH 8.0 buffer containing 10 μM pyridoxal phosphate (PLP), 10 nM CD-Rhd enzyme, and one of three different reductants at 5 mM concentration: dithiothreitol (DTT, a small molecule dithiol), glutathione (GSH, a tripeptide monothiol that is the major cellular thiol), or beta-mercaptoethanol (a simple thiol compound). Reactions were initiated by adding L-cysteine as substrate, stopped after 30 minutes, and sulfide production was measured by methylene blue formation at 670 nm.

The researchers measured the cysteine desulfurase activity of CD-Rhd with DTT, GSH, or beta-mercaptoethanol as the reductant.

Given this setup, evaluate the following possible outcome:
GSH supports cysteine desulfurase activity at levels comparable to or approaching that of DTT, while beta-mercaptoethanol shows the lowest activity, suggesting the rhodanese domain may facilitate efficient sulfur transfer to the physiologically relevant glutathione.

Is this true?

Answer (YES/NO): NO